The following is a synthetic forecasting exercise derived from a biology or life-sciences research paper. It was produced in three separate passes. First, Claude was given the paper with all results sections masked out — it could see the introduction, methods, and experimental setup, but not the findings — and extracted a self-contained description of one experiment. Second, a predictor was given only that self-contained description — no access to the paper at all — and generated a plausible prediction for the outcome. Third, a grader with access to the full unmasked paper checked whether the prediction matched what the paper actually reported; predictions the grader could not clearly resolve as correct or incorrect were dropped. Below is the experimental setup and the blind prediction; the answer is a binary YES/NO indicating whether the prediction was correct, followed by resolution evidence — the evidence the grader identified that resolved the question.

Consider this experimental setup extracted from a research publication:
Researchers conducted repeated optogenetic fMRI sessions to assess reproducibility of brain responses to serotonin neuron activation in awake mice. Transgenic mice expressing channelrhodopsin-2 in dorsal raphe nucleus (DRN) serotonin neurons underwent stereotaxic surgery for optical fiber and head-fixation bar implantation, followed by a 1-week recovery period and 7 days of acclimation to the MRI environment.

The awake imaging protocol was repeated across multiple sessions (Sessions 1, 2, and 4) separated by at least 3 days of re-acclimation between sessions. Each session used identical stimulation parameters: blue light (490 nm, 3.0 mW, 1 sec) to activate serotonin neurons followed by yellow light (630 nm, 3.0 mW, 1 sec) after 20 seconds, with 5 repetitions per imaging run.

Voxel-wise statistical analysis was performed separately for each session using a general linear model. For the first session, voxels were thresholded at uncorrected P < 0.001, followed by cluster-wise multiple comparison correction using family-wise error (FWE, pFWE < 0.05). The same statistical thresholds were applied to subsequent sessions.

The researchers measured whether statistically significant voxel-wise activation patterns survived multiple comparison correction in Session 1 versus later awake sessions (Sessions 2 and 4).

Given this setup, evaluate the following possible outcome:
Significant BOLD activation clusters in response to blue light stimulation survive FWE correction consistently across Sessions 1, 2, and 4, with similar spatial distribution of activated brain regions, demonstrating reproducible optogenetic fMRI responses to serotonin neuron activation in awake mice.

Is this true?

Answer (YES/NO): NO